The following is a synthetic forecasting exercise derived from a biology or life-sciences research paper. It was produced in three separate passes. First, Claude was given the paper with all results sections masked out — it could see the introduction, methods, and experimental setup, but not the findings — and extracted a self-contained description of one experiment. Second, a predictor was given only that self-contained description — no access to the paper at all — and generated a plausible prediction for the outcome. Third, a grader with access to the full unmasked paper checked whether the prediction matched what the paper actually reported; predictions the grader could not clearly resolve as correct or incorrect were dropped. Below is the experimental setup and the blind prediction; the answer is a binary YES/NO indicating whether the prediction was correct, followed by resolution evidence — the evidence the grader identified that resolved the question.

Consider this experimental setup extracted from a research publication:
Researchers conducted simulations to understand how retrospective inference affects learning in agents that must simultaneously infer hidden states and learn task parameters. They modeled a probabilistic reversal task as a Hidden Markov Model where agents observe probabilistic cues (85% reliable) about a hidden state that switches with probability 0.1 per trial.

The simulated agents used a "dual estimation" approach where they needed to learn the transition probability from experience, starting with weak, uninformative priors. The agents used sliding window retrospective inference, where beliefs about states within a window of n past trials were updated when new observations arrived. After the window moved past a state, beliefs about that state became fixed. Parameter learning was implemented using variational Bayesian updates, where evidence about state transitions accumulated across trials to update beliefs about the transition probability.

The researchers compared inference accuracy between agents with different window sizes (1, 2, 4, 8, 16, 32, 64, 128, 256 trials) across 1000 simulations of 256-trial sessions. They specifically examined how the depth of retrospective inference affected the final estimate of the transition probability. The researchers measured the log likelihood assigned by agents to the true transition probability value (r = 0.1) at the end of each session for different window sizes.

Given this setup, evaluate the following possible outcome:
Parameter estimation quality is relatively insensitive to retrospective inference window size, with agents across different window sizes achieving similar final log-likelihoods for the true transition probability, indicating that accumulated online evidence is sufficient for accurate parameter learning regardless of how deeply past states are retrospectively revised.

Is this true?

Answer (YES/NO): NO